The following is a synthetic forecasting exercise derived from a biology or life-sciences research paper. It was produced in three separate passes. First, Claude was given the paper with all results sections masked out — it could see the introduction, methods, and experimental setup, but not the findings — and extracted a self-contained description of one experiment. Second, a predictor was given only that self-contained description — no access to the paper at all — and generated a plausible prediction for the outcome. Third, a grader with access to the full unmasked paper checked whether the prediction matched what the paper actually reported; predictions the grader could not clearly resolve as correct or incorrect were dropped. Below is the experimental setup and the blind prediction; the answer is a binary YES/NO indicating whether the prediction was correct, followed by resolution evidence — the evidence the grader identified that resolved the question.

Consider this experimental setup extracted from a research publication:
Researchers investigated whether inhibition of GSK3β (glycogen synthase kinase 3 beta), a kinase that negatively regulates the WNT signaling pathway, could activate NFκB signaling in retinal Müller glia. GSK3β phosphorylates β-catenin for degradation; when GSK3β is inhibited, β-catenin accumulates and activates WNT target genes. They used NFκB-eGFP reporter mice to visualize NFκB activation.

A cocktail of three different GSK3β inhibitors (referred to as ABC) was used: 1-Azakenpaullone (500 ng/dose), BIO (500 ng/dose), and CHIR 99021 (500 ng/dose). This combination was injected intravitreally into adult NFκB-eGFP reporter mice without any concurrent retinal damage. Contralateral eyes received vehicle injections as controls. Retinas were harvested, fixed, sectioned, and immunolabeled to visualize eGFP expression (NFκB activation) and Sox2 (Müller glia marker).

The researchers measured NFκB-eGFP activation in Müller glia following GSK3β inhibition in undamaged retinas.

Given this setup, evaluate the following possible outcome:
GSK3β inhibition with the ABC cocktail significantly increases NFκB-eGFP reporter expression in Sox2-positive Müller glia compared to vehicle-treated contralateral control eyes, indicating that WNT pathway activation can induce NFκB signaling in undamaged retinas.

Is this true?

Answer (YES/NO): YES